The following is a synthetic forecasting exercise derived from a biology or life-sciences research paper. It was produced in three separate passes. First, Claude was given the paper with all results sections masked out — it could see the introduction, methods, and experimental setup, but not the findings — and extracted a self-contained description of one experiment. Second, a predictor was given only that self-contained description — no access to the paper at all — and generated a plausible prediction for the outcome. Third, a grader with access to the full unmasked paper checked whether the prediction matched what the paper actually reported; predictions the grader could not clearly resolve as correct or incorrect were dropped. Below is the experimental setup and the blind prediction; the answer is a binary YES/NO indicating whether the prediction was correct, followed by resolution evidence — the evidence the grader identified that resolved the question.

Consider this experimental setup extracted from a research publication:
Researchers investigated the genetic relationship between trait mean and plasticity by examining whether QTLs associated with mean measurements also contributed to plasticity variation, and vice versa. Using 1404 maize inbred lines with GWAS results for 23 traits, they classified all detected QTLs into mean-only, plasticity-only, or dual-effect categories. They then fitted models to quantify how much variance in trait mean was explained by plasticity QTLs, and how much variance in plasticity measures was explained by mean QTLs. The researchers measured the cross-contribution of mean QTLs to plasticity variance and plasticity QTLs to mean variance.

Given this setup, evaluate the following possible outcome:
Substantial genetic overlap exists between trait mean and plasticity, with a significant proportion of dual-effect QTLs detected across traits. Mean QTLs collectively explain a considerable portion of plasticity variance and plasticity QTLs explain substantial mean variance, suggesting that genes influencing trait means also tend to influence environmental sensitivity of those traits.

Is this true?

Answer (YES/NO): NO